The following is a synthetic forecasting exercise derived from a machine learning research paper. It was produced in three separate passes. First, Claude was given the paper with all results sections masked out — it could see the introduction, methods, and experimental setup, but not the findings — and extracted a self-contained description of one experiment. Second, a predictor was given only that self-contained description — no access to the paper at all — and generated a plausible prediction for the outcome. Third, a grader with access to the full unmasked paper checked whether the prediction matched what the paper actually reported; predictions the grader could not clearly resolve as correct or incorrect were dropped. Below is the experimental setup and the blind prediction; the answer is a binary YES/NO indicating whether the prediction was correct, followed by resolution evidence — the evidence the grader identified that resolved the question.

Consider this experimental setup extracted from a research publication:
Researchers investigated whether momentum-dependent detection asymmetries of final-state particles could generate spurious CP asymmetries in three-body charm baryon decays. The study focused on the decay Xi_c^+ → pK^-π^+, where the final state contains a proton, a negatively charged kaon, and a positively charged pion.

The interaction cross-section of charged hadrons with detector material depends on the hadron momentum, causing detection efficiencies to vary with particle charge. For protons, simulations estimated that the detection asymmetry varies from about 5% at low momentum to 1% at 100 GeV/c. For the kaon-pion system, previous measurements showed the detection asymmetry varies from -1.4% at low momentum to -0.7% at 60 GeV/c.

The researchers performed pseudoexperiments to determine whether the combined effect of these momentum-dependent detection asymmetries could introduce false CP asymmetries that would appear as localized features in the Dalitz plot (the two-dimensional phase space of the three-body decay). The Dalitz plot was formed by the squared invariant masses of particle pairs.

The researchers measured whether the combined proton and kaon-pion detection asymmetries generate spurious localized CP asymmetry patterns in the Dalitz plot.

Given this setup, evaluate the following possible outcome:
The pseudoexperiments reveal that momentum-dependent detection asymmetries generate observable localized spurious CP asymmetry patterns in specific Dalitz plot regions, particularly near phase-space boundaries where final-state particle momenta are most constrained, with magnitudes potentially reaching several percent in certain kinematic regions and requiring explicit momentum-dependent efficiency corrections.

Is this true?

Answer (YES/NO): NO